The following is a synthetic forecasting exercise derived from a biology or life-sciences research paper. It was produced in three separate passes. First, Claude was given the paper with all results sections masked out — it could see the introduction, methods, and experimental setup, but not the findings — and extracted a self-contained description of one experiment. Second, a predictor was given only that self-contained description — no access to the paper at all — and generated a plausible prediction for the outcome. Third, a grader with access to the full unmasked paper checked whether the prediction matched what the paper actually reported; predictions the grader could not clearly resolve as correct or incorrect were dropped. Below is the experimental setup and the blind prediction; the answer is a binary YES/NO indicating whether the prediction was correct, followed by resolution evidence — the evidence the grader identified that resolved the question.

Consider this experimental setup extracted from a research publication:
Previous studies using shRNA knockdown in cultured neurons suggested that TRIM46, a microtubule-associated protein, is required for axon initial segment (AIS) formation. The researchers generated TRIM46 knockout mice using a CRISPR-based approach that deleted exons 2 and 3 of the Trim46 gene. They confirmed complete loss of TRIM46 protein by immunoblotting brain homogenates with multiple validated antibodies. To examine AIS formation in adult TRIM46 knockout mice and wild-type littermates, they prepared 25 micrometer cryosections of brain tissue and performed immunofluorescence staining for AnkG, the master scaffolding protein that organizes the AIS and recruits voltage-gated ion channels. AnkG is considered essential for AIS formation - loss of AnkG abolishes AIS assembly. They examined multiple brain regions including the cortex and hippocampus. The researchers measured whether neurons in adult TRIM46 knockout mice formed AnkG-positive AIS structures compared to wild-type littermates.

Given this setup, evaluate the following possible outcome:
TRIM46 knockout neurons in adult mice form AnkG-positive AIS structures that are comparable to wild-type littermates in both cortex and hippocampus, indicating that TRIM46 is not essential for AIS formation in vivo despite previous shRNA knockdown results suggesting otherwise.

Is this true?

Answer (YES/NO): YES